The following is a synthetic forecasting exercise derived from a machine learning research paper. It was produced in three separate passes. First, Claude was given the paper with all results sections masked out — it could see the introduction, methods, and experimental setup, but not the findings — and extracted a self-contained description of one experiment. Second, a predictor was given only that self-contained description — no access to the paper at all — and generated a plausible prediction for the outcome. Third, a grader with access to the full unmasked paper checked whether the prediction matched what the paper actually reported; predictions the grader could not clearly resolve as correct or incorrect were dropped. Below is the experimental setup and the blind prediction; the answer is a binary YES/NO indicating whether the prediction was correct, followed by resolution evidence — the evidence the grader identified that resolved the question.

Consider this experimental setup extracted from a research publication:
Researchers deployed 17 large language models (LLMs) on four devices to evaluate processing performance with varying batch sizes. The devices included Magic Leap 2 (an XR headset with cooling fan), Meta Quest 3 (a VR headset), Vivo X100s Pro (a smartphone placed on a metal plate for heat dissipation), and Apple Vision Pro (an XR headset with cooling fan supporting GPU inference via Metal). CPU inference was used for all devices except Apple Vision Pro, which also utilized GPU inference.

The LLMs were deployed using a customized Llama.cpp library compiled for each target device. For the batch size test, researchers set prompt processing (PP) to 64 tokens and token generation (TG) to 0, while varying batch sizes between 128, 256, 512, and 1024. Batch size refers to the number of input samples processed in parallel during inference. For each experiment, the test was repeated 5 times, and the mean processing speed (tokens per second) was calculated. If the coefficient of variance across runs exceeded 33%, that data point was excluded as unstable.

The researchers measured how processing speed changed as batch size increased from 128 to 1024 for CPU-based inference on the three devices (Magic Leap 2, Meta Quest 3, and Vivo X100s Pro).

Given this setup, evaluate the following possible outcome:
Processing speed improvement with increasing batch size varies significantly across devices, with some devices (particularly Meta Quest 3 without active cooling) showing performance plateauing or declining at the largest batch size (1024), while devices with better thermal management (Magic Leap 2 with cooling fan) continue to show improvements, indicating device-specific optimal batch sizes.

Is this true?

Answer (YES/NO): NO